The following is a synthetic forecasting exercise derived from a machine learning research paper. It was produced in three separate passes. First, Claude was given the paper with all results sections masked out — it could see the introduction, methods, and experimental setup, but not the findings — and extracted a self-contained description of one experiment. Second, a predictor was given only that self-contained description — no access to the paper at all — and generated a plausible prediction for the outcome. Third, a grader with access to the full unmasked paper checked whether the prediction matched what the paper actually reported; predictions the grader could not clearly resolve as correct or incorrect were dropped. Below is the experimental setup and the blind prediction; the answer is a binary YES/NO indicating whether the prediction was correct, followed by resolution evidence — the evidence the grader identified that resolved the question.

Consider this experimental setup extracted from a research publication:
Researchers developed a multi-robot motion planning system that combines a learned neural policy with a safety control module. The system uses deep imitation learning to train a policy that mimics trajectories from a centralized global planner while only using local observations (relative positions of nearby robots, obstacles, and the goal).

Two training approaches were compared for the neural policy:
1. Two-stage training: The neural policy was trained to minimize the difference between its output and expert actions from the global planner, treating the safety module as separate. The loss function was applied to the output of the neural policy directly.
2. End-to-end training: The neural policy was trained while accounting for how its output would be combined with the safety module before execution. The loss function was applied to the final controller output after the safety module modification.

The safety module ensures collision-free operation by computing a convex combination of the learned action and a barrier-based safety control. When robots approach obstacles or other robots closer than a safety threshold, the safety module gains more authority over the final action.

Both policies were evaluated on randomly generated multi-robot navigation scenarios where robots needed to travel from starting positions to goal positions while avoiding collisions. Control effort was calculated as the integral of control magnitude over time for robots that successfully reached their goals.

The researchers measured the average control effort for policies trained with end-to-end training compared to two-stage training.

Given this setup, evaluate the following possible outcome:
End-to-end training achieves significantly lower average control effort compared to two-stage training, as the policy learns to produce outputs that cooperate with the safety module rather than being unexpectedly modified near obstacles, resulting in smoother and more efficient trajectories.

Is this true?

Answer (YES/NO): NO